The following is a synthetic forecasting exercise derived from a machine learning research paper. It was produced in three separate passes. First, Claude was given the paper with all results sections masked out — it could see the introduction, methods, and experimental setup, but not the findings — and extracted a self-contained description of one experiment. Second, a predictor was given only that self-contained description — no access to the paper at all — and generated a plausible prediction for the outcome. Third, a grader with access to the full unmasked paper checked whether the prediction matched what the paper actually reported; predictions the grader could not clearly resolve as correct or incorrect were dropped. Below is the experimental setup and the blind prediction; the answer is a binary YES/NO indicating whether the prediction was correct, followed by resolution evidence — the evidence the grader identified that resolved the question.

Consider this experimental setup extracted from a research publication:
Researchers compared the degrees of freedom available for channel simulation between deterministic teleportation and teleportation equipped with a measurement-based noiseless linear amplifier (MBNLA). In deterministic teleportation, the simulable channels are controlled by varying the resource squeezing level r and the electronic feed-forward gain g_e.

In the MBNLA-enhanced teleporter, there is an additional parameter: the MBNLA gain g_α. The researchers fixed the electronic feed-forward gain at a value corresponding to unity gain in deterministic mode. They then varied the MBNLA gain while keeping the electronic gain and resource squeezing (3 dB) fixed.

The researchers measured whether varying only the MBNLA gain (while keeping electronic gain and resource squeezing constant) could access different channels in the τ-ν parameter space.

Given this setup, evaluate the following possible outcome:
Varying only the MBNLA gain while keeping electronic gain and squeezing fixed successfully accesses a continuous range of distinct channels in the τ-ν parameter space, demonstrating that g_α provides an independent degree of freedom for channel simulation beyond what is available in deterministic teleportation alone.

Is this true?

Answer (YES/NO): YES